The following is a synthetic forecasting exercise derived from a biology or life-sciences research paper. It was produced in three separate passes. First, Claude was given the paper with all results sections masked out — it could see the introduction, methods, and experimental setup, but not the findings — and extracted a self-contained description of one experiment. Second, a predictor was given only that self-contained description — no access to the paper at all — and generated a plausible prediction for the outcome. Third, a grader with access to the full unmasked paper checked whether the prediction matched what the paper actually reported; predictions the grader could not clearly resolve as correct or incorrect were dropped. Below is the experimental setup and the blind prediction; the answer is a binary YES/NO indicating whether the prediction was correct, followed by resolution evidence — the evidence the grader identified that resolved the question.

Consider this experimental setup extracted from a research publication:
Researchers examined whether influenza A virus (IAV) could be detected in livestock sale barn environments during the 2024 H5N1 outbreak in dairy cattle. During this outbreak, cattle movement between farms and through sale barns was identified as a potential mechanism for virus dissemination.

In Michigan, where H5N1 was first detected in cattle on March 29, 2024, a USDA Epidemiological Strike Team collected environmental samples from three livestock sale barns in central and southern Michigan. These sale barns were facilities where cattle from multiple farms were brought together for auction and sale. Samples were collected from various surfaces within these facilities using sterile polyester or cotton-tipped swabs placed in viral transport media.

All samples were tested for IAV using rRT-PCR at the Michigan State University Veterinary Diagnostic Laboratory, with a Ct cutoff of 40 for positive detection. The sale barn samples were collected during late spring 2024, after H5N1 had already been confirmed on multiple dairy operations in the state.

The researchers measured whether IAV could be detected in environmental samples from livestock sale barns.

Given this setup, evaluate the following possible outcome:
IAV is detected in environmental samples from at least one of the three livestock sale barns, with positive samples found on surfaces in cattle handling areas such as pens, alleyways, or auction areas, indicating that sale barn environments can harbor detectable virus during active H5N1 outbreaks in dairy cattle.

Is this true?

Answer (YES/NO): NO